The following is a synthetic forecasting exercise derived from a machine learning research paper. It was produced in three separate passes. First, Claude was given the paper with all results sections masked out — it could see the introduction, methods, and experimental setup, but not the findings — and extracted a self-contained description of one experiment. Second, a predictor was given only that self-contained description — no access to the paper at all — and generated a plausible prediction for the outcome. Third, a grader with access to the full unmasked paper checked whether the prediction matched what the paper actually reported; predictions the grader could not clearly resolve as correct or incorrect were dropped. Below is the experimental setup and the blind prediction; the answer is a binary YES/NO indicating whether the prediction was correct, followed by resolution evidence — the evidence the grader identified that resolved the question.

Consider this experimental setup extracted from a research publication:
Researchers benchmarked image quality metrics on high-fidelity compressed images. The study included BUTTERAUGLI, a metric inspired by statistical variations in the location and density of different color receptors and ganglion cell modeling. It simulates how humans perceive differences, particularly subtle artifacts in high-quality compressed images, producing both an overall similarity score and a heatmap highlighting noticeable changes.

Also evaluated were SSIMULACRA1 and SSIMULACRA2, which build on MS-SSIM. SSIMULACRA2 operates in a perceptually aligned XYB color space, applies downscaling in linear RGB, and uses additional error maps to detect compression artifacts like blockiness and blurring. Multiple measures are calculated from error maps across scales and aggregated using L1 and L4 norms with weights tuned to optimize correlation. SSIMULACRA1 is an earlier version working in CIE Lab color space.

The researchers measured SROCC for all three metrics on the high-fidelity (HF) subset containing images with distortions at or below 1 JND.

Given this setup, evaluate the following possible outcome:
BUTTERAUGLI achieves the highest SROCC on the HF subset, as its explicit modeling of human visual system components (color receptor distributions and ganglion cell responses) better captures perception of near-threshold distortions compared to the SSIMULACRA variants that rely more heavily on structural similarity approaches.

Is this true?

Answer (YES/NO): YES